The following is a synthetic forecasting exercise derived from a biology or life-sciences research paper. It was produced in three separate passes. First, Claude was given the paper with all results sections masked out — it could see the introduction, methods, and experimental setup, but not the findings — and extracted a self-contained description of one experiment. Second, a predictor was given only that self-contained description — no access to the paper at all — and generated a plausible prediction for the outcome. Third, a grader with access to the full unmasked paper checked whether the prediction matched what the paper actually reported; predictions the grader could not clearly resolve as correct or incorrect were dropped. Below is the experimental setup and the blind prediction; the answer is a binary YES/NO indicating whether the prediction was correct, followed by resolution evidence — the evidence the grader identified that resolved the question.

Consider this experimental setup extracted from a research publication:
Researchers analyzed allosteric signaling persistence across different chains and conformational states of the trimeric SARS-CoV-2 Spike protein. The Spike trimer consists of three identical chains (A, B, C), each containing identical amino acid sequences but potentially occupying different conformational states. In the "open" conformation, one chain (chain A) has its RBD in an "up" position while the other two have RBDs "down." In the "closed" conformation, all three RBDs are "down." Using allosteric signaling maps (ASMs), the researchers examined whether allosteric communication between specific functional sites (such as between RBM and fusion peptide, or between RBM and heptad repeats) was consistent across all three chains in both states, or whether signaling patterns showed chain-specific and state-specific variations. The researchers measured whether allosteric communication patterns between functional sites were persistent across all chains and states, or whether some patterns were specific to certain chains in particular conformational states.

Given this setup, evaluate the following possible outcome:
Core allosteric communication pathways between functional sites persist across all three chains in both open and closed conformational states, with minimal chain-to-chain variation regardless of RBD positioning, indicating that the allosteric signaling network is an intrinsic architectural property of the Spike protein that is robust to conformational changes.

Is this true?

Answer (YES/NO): NO